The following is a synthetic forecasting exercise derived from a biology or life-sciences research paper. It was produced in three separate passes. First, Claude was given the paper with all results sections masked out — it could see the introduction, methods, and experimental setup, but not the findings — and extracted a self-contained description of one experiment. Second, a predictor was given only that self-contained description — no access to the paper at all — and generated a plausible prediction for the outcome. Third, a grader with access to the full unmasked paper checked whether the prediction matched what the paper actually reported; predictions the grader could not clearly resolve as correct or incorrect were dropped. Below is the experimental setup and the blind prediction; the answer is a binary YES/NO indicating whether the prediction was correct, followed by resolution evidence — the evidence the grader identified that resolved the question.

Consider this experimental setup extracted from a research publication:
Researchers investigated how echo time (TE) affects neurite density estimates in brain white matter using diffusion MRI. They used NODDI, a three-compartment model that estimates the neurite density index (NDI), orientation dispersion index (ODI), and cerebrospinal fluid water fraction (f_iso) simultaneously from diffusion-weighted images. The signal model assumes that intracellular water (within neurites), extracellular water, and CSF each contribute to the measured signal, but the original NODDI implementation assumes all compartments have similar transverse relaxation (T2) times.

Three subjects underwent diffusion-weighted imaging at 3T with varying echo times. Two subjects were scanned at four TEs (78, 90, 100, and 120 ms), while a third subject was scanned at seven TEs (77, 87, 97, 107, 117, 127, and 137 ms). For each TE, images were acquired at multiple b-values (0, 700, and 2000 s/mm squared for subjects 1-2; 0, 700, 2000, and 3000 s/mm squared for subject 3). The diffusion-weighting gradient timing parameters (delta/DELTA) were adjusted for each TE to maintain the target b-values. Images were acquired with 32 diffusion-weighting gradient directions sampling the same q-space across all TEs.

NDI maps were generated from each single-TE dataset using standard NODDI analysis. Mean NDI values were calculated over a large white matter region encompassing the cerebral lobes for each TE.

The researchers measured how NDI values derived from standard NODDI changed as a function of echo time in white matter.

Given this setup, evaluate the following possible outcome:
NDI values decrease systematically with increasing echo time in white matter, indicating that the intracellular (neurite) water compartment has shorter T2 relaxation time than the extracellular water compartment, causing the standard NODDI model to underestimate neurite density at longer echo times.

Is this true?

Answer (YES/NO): NO